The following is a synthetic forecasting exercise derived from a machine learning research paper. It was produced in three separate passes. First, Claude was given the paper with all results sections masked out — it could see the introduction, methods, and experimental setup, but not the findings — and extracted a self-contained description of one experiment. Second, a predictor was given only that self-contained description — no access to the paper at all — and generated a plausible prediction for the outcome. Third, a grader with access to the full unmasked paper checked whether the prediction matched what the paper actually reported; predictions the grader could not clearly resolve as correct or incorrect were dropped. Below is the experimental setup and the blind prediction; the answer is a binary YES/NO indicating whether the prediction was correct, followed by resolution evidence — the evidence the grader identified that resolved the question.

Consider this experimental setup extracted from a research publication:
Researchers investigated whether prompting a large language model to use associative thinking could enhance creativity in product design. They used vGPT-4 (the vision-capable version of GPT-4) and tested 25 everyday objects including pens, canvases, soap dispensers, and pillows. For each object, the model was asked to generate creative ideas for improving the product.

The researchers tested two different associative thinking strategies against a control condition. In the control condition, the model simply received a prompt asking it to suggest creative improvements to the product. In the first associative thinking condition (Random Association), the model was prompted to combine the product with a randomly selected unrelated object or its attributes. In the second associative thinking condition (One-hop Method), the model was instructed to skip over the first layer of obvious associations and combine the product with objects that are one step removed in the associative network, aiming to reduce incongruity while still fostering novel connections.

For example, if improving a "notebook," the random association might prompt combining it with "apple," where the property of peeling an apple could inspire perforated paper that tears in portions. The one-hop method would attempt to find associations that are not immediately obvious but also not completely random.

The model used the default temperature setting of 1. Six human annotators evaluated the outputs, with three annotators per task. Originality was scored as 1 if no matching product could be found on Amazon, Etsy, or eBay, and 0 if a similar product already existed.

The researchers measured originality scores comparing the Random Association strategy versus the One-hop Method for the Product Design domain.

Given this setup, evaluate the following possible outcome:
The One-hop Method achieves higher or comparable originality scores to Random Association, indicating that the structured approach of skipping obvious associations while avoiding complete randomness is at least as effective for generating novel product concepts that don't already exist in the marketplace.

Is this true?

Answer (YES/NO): NO